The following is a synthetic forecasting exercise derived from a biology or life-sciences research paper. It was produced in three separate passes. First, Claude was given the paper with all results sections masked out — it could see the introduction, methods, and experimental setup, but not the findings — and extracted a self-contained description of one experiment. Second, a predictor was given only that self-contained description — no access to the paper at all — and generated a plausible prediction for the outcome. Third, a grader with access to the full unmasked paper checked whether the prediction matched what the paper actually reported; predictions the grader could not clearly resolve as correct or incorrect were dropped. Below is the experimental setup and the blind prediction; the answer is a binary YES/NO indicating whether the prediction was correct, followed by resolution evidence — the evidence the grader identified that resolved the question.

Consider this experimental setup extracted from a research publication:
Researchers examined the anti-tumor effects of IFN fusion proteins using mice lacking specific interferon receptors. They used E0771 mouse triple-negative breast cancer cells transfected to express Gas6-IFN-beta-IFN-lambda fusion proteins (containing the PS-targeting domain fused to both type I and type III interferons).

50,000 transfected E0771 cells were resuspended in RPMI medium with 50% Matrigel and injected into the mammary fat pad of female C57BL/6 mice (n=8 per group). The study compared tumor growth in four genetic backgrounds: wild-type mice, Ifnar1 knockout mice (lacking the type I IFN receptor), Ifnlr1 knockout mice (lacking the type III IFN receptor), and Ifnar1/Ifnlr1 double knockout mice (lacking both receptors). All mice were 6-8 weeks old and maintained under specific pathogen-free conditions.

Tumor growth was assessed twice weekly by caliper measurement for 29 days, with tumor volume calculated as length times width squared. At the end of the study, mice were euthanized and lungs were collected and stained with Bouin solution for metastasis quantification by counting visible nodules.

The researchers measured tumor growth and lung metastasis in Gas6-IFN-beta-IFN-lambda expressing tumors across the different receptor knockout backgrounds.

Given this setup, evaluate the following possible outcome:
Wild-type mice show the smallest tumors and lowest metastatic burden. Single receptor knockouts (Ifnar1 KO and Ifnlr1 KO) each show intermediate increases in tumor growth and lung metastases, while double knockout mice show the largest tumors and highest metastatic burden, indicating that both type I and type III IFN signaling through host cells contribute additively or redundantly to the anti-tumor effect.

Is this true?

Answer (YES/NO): NO